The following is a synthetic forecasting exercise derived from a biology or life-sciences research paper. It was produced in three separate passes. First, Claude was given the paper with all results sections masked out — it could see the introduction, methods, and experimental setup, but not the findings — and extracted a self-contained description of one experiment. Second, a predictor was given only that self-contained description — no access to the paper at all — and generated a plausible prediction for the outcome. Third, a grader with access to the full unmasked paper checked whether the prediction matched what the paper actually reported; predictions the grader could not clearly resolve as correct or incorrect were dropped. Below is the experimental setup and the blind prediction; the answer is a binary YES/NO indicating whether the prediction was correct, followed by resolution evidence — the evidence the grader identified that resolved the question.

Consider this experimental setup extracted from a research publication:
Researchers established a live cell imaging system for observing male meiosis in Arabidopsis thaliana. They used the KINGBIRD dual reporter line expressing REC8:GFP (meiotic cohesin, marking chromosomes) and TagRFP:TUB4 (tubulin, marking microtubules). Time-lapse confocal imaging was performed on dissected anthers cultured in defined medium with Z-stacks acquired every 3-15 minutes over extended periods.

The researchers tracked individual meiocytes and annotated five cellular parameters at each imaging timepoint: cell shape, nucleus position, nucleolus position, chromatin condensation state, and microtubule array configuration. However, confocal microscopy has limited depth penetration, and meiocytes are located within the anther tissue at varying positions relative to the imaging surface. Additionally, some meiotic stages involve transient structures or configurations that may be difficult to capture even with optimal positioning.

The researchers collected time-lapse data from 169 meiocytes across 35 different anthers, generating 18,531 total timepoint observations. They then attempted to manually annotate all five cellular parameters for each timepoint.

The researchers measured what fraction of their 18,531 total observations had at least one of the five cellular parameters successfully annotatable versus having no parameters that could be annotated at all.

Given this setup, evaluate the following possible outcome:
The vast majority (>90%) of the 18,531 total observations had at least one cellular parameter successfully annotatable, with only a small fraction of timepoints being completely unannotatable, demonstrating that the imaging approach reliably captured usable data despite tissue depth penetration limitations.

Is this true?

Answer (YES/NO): NO